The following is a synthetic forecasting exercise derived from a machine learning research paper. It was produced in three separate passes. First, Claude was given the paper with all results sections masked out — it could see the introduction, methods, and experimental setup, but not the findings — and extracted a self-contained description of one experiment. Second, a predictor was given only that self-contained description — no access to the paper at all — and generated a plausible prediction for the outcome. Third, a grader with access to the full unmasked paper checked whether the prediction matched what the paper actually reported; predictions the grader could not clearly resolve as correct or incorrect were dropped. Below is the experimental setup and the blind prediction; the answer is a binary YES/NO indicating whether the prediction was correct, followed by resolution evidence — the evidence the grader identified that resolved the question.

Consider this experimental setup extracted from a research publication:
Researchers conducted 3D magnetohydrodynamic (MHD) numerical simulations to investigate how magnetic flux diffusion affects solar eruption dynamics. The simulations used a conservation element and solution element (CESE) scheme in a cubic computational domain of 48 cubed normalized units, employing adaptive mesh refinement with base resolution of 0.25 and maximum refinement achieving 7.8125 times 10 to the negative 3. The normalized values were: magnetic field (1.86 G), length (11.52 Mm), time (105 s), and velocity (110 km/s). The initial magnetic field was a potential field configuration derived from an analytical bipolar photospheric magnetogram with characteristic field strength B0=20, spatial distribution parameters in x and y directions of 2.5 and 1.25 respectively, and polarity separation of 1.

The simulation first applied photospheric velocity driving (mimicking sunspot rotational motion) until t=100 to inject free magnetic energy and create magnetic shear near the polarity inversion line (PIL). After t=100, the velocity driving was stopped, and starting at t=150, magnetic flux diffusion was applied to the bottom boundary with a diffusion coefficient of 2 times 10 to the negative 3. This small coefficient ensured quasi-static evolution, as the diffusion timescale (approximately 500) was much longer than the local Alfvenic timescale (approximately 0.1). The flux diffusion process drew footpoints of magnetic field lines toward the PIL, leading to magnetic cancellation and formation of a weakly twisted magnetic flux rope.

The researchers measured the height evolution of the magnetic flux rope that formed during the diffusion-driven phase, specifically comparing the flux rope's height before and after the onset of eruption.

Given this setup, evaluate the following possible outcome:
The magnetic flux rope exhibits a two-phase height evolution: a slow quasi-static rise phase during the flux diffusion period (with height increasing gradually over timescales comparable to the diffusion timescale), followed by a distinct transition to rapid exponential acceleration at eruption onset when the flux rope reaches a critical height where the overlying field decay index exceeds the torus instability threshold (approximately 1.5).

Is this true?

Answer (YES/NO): NO